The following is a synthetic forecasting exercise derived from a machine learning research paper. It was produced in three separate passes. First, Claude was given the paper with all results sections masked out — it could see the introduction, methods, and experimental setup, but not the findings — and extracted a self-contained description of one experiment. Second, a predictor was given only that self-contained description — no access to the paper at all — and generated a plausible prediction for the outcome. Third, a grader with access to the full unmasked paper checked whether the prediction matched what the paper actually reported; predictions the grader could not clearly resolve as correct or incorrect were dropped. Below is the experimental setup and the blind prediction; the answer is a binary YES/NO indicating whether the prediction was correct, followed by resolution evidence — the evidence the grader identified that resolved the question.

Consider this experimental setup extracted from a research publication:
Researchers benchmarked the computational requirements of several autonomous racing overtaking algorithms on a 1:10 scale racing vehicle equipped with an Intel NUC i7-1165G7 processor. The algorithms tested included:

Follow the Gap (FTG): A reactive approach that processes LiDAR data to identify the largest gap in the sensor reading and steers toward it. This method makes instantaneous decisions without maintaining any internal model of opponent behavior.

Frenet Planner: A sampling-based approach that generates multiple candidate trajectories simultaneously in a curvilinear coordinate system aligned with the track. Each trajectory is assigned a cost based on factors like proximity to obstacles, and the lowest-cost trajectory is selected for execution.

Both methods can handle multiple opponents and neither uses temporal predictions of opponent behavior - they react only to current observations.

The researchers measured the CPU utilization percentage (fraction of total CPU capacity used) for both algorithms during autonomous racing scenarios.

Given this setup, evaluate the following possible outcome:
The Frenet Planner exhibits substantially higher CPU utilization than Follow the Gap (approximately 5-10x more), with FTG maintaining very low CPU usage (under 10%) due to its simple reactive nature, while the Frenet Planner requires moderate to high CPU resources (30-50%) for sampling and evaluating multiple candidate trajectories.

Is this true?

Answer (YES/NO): NO